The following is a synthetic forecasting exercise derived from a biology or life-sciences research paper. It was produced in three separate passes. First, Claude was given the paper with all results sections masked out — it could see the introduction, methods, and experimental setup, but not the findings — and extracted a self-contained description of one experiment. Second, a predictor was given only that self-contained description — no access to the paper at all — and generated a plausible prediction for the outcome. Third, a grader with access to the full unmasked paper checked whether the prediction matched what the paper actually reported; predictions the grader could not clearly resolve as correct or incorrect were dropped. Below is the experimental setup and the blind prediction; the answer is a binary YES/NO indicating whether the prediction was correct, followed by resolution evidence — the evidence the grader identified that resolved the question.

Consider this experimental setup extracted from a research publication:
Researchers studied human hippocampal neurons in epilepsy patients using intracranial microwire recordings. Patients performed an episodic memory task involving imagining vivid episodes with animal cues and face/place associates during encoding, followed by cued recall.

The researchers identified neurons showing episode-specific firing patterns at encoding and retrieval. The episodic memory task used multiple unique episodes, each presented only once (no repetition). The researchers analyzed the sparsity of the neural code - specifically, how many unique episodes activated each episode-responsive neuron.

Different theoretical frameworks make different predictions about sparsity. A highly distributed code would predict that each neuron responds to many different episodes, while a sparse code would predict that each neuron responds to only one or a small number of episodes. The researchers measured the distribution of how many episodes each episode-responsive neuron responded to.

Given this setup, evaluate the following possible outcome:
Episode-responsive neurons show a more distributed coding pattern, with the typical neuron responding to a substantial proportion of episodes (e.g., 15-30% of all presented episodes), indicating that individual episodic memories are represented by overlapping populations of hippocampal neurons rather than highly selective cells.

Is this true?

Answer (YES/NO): NO